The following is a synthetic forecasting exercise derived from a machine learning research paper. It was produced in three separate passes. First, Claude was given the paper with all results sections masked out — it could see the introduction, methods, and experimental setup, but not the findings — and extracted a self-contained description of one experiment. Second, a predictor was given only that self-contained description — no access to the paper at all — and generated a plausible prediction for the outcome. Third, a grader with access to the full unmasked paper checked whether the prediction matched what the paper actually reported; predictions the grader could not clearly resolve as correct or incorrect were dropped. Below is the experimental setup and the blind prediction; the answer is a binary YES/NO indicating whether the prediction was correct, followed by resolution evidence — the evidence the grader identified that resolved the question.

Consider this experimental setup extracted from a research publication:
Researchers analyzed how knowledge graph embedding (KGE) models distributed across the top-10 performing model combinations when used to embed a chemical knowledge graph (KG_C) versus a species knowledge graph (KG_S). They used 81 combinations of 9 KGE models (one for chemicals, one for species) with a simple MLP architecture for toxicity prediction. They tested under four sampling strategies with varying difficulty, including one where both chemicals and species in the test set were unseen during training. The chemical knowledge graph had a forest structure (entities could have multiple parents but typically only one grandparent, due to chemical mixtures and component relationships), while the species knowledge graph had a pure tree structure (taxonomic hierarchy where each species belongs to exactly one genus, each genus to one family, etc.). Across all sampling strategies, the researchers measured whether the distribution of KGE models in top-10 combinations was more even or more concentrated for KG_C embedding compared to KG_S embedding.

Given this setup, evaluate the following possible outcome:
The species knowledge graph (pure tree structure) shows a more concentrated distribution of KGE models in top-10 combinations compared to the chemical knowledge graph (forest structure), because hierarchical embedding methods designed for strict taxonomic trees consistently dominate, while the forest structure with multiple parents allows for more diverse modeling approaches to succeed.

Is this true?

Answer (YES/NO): YES